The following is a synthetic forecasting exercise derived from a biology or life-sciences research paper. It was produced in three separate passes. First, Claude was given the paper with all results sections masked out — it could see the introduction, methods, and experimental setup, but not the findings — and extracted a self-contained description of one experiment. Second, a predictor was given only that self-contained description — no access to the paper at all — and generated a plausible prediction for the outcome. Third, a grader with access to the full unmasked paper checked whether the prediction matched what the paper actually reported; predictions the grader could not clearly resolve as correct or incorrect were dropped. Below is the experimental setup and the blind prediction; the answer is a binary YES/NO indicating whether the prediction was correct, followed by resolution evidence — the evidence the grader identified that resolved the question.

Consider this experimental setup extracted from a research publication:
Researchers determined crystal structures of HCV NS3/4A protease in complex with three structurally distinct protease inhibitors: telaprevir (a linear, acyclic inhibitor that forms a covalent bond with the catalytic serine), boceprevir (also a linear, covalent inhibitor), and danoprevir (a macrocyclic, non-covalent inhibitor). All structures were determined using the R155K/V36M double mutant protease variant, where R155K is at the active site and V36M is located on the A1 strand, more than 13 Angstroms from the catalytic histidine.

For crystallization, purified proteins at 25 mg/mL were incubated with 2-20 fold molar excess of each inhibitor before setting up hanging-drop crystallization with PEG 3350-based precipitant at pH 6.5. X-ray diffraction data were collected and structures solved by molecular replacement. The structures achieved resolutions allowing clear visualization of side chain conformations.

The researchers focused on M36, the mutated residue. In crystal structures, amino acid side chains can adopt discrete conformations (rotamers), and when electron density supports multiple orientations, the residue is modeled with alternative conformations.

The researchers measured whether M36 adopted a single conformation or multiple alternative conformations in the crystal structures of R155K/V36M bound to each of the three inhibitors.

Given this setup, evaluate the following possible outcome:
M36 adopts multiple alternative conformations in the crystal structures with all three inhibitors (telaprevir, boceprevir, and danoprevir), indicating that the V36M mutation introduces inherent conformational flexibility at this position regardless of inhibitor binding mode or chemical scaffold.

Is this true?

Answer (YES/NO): NO